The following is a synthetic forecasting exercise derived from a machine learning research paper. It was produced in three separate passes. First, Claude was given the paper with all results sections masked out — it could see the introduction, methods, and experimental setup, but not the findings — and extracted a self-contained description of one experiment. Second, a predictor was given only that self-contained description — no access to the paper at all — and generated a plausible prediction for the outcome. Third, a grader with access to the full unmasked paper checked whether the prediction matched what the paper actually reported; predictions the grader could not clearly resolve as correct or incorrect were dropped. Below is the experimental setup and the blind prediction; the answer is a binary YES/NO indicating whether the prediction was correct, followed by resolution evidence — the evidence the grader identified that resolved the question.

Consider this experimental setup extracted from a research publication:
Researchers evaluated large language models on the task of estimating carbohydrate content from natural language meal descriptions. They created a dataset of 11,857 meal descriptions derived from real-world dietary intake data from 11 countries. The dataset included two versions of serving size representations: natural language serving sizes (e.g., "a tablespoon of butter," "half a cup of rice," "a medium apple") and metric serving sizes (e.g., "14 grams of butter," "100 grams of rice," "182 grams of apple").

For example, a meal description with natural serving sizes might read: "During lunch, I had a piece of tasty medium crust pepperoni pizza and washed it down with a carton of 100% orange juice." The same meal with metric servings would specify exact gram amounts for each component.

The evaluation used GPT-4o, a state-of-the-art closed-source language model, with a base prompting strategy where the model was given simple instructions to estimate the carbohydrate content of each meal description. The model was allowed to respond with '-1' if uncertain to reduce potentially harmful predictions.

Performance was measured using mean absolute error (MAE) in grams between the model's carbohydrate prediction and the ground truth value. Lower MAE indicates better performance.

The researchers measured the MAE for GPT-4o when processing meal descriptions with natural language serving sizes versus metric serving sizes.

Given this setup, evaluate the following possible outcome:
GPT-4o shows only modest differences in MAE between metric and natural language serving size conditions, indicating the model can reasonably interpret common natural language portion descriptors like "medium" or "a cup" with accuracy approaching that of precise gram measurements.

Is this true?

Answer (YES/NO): NO